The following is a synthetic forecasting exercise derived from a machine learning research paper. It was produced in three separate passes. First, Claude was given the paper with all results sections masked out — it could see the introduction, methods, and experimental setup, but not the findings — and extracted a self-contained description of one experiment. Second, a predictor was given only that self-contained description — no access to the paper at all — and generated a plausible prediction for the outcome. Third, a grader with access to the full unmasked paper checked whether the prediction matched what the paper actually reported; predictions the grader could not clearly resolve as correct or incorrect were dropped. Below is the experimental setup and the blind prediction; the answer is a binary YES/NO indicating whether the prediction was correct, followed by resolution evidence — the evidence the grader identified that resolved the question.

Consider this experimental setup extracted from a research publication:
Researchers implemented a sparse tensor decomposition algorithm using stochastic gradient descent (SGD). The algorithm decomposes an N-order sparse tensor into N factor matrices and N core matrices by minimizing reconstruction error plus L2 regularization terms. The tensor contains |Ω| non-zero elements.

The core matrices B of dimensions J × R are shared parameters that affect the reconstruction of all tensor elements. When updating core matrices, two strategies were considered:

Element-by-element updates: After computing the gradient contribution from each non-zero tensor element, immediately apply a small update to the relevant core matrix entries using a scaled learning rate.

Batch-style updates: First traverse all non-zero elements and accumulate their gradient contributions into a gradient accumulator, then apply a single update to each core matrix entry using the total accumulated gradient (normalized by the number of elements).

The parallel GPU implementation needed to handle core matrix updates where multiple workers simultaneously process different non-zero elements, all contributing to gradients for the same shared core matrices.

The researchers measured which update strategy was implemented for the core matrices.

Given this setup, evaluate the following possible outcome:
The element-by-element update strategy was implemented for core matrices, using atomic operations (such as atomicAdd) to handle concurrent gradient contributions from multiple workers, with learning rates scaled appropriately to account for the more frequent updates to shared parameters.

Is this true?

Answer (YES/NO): NO